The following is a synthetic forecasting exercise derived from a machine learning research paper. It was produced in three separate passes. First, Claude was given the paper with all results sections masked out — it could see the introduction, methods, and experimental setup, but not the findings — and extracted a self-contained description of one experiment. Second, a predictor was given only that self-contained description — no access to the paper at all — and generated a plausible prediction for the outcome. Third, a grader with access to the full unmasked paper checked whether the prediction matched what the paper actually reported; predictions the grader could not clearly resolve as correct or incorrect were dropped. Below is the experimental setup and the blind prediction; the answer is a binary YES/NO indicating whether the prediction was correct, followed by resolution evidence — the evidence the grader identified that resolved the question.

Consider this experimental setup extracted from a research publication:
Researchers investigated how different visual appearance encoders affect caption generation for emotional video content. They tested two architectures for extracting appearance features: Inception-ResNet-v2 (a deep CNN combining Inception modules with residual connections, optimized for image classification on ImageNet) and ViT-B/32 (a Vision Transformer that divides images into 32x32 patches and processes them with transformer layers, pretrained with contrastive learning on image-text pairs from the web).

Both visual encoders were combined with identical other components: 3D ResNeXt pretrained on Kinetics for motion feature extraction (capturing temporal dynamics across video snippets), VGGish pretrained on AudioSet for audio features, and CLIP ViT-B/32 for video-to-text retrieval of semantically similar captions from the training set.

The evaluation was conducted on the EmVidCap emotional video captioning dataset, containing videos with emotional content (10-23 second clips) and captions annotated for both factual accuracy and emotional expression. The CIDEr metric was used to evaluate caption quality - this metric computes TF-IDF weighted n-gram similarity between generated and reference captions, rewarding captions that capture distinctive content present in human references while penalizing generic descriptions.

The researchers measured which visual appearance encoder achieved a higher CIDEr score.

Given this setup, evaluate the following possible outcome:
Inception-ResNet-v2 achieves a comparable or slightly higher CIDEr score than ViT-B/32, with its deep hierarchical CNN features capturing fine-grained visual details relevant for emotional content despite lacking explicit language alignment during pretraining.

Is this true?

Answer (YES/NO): NO